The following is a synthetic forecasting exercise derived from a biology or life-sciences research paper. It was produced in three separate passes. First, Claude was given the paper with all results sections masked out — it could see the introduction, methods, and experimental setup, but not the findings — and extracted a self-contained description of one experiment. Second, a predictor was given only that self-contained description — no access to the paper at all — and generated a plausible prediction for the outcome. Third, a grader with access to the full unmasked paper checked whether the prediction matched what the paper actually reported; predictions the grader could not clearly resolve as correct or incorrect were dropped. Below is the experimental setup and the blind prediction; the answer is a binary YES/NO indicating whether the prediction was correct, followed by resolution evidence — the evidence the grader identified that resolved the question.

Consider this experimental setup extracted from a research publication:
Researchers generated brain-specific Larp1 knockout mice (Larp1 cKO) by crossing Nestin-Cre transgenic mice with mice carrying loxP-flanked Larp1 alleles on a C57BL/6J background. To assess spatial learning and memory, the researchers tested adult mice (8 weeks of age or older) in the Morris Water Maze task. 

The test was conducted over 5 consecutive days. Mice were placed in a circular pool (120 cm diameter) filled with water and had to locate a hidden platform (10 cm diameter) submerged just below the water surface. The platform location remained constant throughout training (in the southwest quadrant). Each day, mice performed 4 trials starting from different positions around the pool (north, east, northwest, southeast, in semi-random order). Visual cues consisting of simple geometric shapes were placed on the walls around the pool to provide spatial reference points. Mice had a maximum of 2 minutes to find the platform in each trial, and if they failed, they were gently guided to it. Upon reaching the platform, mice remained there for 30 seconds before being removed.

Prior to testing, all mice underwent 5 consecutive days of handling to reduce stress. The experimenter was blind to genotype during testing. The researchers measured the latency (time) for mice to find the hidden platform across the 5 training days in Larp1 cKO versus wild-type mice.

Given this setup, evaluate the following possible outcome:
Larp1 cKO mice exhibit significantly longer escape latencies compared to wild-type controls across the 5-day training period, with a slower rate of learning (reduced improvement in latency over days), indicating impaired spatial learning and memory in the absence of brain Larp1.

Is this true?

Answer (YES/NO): YES